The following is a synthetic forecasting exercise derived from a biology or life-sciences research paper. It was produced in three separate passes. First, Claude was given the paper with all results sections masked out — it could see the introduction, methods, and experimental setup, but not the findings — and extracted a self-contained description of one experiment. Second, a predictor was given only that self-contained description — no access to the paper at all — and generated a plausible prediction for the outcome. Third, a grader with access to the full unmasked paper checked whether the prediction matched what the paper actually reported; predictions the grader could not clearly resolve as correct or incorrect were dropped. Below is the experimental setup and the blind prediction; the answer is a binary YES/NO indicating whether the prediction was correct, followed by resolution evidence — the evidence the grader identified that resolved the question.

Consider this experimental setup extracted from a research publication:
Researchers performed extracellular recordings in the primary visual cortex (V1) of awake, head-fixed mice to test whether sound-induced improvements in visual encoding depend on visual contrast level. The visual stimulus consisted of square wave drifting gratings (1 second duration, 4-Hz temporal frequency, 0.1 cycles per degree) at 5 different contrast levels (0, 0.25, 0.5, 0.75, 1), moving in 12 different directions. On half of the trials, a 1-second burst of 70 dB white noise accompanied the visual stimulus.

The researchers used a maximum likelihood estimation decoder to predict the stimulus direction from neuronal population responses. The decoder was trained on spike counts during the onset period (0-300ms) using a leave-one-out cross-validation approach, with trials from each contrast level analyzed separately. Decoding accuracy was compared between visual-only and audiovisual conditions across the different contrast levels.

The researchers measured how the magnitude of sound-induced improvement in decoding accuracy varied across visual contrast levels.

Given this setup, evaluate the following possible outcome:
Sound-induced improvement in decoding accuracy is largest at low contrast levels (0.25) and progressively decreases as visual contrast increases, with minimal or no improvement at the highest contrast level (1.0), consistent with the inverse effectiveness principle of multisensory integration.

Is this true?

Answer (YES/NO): NO